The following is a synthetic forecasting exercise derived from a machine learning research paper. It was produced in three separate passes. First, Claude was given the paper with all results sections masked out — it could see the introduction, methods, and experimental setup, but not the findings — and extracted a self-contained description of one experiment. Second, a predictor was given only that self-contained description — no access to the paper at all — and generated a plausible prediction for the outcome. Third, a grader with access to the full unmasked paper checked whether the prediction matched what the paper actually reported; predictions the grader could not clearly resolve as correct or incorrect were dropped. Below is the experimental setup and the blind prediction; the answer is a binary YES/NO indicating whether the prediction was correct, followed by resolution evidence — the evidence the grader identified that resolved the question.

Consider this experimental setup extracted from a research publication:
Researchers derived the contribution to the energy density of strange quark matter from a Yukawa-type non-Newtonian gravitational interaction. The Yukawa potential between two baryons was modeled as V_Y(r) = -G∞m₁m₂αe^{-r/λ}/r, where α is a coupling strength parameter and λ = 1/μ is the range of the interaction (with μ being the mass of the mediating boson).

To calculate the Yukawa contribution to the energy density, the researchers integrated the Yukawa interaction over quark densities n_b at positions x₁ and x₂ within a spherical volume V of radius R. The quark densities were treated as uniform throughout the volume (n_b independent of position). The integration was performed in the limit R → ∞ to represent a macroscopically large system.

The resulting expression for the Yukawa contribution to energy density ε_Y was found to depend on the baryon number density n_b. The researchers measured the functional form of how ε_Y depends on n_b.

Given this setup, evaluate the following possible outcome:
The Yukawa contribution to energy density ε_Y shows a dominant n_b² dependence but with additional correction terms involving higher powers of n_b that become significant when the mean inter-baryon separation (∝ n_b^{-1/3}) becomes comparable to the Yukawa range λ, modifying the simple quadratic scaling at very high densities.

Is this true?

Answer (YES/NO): NO